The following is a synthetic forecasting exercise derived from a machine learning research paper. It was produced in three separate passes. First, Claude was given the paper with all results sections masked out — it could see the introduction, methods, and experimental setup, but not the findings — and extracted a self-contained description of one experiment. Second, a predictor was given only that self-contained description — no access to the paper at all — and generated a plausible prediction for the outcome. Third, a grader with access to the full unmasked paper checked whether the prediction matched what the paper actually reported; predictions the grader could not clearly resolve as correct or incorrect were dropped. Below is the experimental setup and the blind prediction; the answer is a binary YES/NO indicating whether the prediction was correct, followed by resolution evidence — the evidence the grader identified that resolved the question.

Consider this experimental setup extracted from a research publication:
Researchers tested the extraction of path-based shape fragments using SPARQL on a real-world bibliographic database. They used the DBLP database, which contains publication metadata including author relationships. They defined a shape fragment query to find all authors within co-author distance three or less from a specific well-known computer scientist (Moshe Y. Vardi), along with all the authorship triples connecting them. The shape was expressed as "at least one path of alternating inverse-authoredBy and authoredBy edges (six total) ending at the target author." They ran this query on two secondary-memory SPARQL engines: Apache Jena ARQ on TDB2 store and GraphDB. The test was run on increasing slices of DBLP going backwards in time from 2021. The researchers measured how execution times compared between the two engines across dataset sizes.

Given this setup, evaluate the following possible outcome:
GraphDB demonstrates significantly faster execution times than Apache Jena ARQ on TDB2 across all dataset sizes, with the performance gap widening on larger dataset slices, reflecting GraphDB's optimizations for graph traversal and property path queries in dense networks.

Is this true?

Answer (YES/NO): NO